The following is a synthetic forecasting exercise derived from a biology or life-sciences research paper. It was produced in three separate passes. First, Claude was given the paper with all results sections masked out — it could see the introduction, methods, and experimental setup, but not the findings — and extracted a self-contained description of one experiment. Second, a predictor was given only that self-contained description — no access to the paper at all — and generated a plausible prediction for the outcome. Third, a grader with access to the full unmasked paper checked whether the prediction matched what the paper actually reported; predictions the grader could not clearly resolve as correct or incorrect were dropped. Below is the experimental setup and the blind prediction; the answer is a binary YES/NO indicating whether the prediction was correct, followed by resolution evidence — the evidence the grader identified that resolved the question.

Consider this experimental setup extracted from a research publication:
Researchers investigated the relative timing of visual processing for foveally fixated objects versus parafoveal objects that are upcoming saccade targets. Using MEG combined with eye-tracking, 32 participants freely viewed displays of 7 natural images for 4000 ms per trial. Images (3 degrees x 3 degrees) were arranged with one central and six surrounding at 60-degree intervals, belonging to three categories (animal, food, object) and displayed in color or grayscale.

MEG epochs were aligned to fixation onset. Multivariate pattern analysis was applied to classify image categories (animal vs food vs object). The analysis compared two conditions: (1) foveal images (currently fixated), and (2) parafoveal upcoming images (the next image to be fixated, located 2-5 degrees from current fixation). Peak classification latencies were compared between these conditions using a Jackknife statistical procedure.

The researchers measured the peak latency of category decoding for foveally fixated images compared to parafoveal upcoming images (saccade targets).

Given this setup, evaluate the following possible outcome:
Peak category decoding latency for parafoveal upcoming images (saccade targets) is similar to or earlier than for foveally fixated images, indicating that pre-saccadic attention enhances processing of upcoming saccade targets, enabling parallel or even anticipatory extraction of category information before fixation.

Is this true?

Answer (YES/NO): NO